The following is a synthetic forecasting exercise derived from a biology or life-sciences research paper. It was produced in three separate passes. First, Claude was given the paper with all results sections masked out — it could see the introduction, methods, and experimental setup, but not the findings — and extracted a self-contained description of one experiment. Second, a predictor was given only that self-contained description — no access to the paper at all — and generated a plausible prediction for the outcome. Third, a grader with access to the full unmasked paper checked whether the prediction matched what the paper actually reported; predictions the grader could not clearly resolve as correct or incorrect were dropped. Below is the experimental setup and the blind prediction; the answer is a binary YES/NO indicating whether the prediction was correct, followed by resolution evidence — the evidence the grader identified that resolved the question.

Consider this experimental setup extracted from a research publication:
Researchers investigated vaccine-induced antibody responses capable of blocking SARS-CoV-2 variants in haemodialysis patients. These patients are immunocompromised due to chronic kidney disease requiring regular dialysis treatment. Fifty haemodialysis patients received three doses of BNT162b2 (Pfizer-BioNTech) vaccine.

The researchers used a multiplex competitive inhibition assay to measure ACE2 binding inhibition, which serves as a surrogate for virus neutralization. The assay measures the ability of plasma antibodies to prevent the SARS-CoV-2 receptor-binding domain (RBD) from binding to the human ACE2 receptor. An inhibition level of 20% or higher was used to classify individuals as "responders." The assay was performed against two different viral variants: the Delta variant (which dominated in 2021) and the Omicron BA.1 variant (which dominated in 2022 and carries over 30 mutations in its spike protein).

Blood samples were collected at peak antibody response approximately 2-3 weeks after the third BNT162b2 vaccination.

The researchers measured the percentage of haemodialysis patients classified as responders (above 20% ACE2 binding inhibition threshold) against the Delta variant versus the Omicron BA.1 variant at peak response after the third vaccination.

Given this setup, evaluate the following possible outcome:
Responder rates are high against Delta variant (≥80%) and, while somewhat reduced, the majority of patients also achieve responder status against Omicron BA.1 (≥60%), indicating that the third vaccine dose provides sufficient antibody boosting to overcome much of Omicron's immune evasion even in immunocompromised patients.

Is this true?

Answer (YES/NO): NO